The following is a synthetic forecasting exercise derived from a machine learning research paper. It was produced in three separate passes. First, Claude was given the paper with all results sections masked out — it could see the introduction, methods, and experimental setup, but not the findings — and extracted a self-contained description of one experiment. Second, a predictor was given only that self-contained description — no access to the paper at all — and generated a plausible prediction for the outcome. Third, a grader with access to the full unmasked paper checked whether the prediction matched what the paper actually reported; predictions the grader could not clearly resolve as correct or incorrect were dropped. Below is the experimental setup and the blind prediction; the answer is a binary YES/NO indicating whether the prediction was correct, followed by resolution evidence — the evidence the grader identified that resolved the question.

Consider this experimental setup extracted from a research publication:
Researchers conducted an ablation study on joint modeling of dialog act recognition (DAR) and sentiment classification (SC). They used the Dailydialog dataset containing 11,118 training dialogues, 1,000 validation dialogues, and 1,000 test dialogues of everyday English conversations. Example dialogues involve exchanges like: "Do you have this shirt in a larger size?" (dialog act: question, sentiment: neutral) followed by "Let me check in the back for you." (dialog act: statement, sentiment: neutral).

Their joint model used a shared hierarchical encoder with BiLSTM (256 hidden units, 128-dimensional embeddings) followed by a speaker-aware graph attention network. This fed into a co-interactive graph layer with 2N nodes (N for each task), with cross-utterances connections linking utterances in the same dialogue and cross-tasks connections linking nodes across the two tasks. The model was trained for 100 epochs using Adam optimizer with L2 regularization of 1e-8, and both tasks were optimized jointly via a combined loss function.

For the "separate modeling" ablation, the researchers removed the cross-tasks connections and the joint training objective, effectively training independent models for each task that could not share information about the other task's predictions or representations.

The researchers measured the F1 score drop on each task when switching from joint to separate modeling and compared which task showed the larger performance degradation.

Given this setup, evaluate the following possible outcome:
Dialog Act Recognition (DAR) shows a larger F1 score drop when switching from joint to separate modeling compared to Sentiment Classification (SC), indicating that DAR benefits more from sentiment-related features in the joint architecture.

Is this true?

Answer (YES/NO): NO